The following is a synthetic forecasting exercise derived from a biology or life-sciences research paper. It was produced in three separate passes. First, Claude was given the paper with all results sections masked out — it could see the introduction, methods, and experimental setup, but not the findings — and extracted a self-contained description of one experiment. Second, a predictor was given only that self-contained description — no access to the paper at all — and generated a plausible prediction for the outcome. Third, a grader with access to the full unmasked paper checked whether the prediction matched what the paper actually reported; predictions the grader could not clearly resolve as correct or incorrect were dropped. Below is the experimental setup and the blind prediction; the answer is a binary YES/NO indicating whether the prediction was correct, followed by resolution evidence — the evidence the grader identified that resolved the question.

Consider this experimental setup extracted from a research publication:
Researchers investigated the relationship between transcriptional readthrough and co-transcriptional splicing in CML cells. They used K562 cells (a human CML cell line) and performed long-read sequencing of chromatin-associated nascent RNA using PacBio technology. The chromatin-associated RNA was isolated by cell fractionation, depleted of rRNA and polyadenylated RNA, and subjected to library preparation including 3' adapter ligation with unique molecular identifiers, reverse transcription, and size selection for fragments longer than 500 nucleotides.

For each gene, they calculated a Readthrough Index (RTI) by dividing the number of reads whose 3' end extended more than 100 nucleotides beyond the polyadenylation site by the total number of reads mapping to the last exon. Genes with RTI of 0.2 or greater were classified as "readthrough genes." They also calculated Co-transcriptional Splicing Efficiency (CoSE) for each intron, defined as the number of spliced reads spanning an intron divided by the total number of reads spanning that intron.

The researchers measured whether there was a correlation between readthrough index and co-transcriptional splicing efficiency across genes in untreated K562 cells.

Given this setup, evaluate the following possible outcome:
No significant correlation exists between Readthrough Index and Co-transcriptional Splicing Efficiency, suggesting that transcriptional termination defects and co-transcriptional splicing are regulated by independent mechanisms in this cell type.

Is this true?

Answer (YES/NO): NO